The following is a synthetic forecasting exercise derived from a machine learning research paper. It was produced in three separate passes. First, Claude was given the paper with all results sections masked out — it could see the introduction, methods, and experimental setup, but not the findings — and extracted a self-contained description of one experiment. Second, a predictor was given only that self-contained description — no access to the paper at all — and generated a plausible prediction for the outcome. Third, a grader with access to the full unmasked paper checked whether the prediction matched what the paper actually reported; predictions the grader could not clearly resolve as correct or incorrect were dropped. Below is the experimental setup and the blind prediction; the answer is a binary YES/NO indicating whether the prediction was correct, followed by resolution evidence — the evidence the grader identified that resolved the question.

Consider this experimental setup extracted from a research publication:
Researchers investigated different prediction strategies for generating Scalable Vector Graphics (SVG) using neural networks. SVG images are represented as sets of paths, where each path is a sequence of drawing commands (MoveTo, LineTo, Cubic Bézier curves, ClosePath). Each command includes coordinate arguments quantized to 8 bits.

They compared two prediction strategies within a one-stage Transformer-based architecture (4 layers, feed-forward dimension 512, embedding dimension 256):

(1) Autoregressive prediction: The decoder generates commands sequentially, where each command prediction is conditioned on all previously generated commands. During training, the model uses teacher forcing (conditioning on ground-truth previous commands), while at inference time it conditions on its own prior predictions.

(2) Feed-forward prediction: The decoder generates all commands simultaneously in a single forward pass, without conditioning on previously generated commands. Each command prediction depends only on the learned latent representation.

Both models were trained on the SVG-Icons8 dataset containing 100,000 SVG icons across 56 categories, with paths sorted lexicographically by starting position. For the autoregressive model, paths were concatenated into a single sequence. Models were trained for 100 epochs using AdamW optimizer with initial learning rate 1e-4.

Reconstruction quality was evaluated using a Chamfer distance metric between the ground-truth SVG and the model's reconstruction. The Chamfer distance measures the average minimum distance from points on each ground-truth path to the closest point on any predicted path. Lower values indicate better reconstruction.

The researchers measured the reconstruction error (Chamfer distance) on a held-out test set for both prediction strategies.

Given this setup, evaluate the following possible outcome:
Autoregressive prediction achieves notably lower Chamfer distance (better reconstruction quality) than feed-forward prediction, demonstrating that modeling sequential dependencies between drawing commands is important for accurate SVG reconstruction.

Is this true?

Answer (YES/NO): NO